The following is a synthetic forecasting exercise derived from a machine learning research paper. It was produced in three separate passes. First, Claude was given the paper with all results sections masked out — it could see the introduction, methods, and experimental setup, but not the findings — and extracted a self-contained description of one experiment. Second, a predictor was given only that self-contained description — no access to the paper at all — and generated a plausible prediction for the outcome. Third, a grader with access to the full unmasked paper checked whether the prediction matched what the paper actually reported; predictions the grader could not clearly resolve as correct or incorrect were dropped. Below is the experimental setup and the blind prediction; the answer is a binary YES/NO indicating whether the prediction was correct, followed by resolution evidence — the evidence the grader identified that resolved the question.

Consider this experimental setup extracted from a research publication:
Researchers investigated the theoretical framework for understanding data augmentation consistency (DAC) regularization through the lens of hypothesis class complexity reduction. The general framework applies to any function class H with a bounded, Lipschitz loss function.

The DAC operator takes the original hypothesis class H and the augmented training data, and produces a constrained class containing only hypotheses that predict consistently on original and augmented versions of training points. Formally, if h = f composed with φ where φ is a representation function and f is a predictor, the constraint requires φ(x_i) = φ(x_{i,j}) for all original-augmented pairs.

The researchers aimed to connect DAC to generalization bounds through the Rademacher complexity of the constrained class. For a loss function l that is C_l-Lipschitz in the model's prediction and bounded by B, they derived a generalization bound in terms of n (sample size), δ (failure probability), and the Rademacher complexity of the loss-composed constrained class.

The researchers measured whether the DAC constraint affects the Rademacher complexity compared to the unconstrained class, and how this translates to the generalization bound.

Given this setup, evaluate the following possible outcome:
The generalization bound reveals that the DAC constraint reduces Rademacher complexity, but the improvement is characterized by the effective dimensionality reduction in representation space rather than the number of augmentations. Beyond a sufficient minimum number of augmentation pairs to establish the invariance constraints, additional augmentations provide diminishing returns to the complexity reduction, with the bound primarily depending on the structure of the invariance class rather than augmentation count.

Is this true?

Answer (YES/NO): YES